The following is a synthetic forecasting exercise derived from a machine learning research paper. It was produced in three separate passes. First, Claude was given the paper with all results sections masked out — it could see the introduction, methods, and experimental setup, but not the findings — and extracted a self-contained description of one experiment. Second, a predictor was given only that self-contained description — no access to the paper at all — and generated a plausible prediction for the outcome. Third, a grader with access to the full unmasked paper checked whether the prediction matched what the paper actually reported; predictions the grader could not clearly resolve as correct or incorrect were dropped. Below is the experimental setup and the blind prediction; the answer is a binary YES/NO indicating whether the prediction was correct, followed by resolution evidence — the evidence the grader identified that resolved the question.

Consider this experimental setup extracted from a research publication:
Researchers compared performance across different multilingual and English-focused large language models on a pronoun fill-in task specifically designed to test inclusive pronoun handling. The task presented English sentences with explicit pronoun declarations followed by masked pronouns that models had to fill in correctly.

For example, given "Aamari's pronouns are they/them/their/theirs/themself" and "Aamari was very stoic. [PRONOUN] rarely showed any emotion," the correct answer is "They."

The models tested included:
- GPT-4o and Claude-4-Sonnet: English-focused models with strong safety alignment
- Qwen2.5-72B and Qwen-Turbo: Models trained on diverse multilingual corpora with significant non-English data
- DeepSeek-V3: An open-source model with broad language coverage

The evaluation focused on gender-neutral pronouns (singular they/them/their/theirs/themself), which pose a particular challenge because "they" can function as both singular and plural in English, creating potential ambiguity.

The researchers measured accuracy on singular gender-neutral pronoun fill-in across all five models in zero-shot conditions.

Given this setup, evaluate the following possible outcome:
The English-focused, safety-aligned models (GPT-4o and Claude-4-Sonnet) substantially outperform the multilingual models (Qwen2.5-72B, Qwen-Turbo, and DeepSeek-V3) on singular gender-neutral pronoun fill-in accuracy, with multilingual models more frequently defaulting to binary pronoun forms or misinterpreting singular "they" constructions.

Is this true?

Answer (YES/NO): NO